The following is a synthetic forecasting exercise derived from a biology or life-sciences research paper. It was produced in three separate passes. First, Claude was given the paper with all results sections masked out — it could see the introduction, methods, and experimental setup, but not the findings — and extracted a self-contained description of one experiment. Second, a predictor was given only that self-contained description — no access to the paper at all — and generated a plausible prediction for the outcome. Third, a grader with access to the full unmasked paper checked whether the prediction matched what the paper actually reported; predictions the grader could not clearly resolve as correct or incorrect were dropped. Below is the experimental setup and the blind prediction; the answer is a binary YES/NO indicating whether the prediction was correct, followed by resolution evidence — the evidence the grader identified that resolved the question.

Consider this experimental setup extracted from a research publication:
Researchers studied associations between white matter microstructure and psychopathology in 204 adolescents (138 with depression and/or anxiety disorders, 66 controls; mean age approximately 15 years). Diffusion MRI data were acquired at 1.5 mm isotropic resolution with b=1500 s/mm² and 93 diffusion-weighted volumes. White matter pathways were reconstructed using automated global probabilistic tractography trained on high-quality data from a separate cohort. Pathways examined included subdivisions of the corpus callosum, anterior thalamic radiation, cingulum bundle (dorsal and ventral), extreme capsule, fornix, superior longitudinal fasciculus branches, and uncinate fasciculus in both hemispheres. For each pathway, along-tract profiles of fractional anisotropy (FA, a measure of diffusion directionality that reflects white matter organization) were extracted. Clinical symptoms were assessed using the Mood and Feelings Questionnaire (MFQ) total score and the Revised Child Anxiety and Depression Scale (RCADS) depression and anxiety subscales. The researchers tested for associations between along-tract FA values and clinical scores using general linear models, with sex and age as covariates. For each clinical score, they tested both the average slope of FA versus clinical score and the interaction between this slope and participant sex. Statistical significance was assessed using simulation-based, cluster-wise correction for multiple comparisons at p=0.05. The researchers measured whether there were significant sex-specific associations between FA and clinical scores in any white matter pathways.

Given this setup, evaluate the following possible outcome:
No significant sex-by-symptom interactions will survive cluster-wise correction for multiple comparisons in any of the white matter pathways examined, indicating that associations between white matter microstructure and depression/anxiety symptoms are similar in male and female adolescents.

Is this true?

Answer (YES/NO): NO